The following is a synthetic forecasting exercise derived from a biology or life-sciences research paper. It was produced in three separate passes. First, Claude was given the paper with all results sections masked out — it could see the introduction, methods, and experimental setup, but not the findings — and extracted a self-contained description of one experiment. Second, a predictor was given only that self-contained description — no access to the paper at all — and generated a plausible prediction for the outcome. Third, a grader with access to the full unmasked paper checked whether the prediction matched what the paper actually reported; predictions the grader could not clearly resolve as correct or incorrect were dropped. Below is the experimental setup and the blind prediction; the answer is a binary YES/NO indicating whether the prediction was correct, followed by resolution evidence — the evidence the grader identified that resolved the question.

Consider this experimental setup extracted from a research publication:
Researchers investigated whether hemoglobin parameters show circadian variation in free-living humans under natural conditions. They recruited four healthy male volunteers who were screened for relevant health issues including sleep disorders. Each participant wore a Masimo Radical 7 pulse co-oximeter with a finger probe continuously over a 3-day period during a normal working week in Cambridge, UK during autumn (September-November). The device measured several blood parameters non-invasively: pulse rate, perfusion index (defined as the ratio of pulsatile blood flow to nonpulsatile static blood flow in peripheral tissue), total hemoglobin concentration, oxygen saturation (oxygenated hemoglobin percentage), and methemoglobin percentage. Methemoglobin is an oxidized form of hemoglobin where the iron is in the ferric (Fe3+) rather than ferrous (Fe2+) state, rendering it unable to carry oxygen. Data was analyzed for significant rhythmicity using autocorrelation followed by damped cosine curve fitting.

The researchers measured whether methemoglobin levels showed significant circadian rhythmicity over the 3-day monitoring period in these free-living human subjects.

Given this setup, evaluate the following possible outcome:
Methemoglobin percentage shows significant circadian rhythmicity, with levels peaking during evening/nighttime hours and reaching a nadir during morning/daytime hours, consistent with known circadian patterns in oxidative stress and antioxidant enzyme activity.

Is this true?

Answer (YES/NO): YES